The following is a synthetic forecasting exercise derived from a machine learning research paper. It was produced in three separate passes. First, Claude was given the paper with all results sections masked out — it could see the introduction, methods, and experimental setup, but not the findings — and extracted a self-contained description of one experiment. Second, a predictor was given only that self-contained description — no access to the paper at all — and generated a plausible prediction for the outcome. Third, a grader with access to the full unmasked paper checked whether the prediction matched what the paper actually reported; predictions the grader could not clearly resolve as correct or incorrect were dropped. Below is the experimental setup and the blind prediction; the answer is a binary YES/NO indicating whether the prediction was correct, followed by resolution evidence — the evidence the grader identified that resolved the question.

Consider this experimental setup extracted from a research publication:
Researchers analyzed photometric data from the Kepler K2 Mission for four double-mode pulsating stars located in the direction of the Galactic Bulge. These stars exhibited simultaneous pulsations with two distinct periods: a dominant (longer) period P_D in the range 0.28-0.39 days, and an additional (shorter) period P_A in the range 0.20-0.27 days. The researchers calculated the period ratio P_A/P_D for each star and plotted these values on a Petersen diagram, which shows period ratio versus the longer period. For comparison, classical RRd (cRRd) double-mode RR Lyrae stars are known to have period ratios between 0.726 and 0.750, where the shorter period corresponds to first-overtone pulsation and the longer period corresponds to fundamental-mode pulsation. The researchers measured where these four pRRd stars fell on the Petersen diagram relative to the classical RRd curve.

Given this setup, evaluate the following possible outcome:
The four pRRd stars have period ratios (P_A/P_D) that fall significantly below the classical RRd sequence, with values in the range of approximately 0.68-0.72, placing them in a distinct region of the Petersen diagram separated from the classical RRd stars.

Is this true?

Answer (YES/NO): YES